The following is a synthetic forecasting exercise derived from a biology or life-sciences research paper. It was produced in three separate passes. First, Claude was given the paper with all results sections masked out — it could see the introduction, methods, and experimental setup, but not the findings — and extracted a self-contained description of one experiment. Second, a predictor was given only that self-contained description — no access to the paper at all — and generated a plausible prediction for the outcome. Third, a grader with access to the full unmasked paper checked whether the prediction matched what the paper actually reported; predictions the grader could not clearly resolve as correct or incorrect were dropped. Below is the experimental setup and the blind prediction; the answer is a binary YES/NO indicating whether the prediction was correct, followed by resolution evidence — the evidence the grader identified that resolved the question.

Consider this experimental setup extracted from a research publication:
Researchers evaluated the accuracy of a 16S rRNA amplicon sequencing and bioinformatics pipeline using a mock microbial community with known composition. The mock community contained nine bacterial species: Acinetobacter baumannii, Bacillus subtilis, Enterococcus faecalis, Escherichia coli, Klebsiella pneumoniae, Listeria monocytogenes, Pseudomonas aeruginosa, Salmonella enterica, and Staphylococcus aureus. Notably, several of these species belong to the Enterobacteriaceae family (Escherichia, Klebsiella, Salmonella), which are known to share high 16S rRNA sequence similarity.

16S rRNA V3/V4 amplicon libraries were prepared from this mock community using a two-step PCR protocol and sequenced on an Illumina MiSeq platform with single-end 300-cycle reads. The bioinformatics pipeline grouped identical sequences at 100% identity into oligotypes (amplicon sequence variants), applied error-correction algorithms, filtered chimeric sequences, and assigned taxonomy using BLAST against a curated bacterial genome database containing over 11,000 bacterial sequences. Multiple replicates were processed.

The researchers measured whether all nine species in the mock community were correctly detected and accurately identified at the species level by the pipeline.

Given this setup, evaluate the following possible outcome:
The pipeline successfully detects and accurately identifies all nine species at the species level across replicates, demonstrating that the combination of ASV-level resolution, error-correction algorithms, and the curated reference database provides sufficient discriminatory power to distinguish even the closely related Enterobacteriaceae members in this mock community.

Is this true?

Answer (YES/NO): NO